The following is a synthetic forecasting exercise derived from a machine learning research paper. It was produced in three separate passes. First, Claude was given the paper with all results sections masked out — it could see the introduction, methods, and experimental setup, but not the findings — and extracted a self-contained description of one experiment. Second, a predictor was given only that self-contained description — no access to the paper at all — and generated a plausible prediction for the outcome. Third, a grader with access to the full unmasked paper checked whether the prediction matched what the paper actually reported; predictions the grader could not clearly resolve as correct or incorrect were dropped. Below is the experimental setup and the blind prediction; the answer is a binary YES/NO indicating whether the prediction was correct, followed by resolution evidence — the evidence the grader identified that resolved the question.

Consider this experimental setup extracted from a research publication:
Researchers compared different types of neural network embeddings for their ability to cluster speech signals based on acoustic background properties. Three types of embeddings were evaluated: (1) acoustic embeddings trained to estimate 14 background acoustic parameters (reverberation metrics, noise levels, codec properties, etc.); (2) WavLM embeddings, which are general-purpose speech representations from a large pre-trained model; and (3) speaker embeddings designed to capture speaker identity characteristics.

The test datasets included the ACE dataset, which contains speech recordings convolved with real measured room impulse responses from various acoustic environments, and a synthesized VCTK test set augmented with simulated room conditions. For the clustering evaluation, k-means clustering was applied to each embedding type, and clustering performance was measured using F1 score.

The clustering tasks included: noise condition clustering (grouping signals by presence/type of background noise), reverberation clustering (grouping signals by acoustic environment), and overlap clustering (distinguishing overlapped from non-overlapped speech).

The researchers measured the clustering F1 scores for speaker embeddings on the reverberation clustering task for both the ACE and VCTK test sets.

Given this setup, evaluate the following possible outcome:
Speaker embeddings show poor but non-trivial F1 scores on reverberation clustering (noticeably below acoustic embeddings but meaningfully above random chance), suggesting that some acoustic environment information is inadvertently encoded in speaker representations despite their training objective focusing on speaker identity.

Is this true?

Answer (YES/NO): NO